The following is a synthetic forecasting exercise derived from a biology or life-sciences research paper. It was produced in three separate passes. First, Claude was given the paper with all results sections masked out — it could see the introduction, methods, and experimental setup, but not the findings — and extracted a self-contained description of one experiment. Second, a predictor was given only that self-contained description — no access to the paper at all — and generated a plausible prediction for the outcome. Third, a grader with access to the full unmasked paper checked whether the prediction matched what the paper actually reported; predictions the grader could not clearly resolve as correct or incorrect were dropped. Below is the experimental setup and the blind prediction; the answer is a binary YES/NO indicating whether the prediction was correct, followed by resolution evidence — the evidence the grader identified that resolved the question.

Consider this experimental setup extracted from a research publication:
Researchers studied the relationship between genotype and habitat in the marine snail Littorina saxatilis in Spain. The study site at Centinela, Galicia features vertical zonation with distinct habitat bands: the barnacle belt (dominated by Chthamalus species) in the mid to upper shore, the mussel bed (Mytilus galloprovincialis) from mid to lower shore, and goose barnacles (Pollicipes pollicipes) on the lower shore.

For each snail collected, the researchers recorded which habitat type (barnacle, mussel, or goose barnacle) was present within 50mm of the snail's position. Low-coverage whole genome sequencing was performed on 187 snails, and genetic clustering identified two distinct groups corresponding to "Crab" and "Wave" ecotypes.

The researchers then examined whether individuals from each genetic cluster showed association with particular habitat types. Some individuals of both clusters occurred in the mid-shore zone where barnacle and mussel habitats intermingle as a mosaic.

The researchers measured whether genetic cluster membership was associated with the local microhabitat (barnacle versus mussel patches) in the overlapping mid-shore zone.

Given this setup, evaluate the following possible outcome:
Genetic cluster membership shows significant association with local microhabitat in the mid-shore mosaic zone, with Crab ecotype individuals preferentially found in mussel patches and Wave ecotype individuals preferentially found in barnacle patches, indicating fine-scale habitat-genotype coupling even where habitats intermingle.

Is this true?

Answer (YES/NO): NO